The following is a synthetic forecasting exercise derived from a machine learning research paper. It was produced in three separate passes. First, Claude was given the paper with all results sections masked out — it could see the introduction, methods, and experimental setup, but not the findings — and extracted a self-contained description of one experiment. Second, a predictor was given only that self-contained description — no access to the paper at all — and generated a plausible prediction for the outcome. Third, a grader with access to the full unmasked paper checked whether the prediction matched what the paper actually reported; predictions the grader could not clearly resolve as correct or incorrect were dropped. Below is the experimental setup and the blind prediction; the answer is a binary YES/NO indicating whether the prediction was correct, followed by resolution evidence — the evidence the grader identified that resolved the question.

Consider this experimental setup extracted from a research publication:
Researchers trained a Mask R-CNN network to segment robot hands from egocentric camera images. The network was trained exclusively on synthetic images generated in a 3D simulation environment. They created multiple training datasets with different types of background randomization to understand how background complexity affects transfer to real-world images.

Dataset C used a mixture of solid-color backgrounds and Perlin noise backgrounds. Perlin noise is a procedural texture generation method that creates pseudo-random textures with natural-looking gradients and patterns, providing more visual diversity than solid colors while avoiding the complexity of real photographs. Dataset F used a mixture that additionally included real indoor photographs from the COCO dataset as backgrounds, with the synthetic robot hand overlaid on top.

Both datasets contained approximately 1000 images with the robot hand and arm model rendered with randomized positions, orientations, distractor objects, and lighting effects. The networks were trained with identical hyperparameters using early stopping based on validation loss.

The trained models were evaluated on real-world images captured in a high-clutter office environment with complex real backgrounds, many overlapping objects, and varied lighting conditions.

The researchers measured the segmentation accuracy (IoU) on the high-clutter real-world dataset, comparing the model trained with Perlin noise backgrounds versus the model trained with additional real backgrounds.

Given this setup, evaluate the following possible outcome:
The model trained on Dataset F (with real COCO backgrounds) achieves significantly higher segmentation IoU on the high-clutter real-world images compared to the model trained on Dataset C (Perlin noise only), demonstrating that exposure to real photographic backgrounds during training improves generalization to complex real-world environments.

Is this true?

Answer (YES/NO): YES